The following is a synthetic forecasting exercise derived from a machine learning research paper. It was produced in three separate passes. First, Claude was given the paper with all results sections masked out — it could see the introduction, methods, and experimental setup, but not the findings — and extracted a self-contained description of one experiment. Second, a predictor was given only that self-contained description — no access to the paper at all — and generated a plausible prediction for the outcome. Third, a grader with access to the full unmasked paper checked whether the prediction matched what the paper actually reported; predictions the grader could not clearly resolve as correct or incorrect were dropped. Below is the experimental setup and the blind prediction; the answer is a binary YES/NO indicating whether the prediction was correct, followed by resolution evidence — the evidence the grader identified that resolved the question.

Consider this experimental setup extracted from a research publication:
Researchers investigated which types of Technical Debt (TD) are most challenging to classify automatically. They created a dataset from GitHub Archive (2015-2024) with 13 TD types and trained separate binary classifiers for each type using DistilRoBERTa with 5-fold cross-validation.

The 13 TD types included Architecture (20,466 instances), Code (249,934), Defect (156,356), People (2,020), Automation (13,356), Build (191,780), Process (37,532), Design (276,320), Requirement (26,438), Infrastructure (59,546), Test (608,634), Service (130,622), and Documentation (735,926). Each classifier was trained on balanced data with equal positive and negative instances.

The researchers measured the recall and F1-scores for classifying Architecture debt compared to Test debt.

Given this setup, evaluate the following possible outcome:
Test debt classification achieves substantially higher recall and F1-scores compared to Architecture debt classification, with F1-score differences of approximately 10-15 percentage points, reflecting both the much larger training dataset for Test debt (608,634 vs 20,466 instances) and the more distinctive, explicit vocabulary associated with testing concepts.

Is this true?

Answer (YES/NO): NO